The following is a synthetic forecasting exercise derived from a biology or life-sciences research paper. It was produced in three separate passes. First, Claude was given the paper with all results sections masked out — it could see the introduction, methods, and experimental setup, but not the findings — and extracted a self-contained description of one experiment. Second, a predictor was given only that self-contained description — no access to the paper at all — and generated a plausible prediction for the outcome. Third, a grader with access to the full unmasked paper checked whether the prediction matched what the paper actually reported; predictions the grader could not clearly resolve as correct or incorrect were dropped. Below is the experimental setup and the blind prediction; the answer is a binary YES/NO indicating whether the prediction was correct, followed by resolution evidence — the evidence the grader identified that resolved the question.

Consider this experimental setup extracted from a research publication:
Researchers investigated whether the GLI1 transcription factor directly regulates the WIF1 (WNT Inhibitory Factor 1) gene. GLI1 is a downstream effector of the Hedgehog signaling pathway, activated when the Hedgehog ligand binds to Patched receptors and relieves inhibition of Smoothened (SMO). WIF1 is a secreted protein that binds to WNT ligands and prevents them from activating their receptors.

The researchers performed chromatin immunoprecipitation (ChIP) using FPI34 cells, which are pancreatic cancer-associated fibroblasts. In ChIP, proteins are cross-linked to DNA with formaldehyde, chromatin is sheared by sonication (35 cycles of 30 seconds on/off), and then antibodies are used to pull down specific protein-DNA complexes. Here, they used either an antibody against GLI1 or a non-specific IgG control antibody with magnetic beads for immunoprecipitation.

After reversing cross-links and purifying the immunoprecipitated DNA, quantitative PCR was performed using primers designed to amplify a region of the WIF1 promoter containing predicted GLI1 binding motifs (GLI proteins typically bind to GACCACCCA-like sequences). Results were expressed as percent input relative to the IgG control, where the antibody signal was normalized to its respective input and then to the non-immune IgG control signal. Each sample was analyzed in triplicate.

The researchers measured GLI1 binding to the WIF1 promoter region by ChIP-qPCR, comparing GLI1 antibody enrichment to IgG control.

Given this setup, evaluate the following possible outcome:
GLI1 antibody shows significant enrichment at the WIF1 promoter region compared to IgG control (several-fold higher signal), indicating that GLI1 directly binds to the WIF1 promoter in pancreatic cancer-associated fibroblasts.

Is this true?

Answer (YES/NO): YES